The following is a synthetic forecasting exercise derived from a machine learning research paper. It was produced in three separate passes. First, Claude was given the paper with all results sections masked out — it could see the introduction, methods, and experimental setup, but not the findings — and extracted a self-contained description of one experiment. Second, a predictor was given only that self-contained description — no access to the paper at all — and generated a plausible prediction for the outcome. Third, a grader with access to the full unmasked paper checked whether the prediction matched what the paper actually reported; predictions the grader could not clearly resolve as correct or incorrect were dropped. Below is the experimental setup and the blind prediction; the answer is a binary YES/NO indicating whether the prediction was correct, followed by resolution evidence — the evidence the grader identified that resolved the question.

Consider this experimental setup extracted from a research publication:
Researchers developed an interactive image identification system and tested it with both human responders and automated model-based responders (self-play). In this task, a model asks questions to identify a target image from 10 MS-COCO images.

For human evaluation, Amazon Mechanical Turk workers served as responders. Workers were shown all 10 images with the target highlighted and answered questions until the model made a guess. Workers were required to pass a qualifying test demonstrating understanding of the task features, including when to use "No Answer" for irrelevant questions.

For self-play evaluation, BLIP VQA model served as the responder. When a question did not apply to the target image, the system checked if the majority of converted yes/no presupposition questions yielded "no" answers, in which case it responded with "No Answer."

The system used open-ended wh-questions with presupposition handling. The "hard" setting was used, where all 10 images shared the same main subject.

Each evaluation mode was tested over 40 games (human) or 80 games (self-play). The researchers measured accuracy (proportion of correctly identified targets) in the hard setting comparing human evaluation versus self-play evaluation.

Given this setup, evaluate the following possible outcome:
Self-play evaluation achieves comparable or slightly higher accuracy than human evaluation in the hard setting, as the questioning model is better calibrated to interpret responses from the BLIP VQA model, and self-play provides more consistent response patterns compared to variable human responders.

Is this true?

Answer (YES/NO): YES